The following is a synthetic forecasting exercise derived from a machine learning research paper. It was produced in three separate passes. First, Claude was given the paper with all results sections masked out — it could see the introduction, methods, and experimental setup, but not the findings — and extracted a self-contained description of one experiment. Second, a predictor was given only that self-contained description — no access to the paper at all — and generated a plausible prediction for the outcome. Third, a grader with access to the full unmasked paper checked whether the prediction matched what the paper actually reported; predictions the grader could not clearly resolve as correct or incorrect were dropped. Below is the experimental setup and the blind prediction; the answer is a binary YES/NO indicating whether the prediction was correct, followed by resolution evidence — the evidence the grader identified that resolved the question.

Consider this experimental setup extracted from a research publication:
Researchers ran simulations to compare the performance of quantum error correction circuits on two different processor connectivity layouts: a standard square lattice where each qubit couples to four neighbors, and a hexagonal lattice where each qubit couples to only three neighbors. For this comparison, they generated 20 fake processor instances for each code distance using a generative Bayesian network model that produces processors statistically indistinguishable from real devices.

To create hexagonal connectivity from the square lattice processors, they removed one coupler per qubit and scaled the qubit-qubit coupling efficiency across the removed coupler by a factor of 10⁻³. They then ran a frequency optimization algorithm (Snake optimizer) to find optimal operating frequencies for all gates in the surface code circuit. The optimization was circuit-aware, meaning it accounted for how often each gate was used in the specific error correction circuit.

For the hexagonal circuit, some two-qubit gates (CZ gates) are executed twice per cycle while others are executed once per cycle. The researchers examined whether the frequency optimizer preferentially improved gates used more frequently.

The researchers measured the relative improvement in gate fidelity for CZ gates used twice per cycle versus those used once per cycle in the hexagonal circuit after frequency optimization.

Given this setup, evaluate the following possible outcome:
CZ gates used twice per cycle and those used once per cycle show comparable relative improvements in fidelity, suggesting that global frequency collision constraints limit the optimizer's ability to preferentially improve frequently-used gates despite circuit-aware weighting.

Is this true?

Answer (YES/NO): NO